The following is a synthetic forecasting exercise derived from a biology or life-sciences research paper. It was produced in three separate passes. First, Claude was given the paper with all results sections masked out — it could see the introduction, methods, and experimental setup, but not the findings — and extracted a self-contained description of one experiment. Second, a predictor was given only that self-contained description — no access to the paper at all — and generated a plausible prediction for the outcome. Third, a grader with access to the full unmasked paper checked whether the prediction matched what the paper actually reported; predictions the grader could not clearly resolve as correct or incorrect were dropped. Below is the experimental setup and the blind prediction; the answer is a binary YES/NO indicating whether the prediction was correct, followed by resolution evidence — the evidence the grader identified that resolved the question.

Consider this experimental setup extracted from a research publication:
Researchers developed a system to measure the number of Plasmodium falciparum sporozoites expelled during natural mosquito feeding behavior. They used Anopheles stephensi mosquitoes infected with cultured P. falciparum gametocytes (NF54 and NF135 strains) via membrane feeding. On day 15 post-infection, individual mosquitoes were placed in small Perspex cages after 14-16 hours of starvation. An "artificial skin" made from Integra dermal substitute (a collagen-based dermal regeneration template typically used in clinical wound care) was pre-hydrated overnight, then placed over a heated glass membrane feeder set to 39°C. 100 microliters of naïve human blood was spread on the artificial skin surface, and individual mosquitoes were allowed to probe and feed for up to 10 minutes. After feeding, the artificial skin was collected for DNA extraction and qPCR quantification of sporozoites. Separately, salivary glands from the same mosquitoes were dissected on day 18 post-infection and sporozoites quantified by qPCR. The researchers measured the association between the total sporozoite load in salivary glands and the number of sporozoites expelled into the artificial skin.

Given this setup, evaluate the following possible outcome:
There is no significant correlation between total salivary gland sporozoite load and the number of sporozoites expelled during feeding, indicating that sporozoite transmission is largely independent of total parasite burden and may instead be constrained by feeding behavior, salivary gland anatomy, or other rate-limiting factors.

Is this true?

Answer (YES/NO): NO